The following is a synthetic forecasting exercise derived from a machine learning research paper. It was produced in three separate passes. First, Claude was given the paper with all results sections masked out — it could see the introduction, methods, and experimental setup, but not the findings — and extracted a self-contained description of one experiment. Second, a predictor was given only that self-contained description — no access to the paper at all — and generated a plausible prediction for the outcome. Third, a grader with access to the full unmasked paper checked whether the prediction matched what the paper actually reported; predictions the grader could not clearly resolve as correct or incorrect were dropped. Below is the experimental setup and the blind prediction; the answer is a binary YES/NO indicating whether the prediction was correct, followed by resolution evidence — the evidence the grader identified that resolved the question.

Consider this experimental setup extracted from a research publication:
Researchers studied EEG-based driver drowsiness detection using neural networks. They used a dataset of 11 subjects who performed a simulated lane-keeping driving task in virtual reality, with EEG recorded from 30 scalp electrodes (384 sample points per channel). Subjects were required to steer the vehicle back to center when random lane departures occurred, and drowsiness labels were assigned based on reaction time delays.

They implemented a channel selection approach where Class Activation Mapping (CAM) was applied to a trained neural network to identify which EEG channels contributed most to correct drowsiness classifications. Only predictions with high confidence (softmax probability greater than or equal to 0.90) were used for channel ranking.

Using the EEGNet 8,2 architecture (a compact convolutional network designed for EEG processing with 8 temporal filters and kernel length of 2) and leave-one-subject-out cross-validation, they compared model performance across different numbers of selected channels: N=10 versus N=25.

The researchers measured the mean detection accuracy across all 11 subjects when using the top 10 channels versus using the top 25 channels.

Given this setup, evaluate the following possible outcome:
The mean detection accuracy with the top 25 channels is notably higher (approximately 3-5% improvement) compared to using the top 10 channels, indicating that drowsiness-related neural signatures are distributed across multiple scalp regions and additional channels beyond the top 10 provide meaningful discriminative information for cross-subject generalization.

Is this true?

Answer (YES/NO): NO